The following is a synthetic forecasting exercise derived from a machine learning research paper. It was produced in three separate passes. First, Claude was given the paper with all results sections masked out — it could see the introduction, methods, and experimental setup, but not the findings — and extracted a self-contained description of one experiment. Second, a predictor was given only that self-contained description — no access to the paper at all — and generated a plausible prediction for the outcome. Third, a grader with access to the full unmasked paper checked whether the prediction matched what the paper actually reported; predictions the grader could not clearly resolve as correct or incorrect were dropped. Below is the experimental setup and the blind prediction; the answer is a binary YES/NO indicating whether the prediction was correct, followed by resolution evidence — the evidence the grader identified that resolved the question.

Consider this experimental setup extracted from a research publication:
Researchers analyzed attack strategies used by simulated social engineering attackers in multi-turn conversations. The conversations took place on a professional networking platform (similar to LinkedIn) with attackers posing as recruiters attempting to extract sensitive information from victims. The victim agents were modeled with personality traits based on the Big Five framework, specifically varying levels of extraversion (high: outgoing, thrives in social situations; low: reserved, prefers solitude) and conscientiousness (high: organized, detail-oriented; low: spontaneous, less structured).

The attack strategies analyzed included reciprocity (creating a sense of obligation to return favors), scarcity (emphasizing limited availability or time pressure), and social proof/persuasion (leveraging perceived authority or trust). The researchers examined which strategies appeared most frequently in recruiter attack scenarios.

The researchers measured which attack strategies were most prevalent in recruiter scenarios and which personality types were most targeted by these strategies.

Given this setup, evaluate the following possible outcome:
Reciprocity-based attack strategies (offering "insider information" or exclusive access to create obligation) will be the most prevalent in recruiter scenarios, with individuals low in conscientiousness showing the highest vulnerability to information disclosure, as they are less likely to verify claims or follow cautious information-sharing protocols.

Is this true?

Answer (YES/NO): NO